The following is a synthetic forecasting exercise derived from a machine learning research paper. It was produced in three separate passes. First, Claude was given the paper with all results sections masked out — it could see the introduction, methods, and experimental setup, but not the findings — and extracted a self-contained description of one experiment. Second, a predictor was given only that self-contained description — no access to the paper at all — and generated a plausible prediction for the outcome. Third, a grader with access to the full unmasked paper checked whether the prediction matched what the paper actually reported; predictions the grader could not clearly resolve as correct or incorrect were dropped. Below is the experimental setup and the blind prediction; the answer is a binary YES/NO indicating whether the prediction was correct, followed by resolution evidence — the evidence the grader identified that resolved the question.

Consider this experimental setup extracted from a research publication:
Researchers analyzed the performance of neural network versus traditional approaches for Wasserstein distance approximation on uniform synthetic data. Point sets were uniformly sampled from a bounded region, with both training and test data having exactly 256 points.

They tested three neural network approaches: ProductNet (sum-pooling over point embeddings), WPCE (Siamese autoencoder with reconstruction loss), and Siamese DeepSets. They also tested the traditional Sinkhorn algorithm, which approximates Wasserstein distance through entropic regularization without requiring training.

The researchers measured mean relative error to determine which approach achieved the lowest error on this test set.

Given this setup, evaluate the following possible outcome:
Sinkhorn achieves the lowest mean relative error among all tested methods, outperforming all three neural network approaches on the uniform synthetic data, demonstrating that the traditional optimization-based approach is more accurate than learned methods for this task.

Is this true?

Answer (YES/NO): YES